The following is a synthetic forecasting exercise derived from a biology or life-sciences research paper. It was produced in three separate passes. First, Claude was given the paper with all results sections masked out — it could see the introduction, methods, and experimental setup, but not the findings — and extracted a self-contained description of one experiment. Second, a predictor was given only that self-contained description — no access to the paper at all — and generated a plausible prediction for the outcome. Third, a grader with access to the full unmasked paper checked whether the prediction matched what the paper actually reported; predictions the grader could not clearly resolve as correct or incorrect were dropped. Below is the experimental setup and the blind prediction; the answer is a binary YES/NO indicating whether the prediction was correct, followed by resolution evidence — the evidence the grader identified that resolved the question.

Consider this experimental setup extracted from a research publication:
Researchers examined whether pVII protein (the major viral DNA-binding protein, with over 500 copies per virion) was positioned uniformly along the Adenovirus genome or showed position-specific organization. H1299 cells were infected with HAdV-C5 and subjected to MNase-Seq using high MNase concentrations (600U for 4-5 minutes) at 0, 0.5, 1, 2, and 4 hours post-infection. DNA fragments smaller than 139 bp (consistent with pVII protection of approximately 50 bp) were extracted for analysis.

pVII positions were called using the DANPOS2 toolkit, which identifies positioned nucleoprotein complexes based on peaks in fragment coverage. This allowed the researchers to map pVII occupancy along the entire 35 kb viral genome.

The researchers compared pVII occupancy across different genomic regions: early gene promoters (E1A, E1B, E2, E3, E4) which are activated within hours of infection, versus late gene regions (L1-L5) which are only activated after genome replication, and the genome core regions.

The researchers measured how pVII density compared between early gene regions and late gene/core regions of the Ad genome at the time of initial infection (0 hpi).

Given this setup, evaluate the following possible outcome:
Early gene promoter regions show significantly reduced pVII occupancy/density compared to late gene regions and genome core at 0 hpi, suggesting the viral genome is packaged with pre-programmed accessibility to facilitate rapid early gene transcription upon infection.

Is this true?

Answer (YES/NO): YES